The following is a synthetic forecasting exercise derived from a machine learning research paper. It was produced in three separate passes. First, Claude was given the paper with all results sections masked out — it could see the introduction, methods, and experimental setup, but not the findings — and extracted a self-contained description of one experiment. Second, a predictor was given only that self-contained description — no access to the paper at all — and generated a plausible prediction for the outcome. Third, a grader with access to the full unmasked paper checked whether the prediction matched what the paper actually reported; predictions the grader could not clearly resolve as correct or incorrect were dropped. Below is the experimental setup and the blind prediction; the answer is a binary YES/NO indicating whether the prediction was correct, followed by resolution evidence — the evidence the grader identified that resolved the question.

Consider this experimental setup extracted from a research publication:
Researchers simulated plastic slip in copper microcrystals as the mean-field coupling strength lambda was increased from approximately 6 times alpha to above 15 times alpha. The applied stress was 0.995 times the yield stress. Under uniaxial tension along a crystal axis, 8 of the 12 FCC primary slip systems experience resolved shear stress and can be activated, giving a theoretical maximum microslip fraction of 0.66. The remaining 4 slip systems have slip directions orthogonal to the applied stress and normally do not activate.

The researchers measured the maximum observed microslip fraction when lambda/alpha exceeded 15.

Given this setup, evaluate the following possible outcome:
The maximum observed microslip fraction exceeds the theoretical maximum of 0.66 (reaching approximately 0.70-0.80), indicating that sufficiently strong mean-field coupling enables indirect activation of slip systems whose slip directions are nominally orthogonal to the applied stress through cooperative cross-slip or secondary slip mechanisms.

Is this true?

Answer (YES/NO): NO